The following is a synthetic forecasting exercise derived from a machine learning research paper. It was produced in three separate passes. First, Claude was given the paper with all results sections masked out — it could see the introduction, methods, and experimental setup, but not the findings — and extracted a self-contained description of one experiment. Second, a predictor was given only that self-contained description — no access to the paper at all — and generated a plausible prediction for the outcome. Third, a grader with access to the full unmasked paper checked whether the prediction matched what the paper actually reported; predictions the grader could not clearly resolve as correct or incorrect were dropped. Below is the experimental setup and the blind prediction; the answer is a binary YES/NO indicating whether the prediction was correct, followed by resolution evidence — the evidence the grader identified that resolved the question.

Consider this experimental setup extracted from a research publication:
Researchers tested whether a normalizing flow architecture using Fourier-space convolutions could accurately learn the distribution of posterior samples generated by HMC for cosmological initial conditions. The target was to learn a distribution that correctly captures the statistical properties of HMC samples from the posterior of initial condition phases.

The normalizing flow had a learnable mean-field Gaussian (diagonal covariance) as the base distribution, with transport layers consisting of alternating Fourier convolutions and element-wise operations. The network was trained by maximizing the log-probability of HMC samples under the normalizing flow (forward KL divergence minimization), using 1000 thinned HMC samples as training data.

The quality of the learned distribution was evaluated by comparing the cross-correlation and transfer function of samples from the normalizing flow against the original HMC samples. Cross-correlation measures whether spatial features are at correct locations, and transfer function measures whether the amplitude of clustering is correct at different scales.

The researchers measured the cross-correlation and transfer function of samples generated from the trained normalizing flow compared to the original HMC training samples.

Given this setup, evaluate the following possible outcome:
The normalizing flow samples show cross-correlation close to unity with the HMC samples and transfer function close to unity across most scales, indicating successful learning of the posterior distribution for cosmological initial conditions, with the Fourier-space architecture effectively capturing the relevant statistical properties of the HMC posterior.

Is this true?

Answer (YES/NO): YES